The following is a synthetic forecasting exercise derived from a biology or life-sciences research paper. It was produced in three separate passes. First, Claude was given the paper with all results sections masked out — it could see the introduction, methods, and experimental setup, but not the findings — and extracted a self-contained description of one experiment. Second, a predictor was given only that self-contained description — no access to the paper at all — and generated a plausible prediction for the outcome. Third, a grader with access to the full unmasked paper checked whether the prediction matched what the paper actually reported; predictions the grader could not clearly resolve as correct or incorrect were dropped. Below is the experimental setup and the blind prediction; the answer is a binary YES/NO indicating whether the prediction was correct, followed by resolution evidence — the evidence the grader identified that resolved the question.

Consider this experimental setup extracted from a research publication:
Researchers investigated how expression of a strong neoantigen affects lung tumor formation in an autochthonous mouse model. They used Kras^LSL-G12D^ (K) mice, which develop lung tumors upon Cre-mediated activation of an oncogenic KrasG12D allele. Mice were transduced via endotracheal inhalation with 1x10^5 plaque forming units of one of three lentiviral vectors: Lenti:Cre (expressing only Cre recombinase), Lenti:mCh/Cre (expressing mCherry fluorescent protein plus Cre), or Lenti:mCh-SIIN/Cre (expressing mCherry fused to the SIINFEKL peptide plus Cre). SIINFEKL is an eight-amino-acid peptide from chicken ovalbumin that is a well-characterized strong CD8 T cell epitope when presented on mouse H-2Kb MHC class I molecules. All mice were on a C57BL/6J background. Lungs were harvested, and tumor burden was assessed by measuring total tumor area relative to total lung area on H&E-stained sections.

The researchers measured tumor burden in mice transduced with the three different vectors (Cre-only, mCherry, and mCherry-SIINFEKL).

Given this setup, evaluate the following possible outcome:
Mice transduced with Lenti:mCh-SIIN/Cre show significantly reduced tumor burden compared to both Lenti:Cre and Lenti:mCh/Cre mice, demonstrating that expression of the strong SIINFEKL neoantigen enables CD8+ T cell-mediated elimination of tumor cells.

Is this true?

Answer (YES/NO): YES